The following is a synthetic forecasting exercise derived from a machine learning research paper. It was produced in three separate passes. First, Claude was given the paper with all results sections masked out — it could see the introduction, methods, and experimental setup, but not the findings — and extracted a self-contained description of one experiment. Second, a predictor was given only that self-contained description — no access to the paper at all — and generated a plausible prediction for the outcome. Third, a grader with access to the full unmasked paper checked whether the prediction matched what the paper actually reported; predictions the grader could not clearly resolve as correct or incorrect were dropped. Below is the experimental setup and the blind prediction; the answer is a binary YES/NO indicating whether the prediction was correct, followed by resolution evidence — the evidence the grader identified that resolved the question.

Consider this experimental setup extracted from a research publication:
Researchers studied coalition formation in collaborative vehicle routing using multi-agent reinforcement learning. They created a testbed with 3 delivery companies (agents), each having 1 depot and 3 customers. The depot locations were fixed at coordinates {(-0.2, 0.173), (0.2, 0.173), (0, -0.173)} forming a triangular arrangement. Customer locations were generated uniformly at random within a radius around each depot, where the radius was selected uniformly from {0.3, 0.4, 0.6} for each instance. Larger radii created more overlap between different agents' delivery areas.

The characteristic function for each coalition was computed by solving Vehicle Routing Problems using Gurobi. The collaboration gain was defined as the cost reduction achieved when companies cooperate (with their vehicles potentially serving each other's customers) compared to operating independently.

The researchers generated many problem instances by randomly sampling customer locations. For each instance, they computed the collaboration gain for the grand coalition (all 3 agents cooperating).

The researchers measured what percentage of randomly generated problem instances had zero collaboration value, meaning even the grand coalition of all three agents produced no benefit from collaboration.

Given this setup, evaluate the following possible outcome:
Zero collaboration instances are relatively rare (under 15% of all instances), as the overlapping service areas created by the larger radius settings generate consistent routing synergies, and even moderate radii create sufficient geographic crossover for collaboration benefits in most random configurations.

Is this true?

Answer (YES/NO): YES